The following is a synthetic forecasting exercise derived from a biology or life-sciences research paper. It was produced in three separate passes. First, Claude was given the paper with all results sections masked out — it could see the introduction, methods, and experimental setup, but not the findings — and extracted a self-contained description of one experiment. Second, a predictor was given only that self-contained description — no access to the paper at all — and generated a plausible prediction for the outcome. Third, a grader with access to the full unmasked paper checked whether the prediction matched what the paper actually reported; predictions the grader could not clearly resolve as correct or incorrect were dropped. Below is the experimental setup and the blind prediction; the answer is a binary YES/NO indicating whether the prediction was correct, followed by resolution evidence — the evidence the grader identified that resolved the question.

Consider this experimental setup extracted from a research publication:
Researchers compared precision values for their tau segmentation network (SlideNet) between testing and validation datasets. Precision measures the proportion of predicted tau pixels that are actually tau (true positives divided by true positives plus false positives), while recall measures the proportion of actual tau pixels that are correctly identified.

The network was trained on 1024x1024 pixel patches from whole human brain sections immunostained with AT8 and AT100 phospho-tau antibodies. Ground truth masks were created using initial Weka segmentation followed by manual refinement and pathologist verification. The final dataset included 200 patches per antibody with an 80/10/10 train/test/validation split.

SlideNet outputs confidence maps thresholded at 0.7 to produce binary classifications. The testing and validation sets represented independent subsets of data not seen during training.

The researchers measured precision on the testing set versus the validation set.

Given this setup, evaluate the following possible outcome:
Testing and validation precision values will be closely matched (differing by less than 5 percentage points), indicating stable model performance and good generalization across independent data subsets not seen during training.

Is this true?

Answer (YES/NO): NO